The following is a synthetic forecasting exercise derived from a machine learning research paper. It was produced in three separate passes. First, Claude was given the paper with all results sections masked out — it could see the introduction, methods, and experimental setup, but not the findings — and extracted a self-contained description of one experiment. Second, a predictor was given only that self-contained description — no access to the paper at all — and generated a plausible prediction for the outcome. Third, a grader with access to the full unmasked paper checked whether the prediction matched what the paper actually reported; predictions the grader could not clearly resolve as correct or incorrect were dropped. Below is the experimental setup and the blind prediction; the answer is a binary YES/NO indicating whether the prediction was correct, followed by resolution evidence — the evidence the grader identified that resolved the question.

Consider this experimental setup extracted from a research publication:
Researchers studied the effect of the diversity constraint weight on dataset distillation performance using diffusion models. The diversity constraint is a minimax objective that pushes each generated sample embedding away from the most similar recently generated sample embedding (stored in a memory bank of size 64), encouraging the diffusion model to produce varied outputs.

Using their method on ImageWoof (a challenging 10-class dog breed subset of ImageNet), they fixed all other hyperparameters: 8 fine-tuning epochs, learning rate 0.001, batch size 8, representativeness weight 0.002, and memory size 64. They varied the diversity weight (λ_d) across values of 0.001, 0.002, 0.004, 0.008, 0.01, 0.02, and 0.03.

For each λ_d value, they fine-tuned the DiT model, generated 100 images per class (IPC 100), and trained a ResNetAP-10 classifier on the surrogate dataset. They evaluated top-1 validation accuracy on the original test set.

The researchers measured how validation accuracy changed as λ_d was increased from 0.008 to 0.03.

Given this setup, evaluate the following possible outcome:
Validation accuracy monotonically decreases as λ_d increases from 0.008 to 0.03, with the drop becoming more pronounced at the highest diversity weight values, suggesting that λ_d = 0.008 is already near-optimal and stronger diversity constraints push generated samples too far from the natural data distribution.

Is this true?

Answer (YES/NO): NO